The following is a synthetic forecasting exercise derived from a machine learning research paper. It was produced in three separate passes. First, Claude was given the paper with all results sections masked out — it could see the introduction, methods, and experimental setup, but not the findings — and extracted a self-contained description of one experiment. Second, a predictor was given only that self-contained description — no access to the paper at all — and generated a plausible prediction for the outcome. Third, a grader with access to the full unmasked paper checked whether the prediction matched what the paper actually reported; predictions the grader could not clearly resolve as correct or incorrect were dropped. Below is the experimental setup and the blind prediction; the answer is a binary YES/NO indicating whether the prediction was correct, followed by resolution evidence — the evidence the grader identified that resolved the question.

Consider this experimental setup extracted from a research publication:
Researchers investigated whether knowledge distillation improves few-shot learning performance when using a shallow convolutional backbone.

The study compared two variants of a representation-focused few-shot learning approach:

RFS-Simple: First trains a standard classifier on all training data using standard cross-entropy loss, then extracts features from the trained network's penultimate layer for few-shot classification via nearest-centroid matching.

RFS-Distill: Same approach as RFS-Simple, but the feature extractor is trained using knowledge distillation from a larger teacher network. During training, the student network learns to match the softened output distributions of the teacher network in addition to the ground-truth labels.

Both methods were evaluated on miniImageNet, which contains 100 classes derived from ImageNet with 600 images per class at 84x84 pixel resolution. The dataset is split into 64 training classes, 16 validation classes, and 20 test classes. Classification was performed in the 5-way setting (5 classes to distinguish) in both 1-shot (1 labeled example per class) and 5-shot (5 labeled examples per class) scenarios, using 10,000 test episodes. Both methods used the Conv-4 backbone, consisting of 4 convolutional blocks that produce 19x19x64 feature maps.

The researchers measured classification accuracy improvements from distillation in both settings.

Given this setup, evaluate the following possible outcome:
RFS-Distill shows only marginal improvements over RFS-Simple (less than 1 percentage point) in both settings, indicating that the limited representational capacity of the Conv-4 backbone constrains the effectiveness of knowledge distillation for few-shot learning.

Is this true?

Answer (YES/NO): YES